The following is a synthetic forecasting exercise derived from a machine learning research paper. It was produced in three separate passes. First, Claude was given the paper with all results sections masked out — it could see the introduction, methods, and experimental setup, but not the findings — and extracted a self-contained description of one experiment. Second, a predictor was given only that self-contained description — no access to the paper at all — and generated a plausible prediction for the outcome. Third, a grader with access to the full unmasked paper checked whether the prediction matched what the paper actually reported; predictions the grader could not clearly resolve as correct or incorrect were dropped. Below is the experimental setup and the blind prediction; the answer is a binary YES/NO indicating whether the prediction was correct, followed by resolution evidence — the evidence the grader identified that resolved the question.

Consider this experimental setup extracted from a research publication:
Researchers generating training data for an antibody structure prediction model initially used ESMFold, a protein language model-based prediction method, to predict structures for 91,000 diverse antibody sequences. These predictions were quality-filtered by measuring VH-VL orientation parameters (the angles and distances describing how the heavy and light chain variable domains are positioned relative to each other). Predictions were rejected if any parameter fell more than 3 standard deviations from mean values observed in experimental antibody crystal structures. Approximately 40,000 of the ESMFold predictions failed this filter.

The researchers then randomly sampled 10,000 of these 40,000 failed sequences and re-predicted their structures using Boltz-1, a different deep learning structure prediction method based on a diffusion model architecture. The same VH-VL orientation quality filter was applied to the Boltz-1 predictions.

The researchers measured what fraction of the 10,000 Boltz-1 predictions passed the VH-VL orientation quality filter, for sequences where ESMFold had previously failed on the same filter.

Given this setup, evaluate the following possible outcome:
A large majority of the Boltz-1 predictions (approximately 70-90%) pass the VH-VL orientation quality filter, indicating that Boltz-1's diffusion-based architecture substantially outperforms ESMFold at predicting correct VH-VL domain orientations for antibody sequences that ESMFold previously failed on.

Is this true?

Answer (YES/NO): YES